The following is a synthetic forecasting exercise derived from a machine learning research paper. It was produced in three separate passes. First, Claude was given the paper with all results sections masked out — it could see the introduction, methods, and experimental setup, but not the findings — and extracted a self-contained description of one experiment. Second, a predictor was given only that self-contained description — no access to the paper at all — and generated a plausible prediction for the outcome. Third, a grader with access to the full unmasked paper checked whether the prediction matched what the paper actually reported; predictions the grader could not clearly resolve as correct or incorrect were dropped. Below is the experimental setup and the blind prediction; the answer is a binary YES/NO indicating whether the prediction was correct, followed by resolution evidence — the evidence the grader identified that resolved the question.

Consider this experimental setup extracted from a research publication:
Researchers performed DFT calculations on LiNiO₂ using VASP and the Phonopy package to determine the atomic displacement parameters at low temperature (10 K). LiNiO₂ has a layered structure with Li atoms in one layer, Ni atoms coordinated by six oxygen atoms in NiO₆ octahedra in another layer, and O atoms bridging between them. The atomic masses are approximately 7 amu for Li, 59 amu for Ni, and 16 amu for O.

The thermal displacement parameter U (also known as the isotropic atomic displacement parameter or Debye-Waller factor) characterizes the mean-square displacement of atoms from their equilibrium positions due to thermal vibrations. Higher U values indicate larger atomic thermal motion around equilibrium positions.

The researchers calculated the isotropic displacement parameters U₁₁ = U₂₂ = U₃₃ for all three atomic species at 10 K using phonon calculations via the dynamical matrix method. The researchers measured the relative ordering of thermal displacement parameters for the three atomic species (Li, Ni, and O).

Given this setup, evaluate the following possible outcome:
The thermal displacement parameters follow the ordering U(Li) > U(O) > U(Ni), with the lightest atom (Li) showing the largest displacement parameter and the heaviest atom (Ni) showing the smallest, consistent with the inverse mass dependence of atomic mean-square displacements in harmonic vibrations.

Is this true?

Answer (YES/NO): YES